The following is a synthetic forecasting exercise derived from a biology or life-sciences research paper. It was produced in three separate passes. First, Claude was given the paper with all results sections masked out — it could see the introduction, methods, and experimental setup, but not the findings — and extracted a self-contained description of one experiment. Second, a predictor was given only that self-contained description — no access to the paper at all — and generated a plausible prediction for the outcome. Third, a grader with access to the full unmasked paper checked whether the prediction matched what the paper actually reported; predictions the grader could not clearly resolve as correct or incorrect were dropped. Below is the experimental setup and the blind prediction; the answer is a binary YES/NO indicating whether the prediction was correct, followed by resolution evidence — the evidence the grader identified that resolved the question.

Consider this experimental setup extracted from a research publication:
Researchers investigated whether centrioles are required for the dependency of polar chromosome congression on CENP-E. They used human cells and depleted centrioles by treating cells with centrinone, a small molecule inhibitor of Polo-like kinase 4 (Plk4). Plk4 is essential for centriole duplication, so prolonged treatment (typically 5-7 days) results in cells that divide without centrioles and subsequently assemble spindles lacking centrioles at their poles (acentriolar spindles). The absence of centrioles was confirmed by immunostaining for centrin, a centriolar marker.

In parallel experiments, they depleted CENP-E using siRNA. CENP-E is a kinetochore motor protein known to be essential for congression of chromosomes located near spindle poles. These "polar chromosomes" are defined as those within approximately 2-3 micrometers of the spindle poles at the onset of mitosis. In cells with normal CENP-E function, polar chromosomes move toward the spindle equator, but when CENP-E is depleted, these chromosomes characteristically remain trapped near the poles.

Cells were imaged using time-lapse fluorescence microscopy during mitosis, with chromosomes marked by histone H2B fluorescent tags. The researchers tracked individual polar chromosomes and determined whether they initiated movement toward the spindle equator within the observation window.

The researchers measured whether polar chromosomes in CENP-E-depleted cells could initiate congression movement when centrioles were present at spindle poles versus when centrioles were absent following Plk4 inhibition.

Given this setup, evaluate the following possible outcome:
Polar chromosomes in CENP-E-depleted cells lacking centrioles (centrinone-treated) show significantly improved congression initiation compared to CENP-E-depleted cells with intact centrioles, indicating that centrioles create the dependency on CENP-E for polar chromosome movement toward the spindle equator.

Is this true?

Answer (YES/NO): YES